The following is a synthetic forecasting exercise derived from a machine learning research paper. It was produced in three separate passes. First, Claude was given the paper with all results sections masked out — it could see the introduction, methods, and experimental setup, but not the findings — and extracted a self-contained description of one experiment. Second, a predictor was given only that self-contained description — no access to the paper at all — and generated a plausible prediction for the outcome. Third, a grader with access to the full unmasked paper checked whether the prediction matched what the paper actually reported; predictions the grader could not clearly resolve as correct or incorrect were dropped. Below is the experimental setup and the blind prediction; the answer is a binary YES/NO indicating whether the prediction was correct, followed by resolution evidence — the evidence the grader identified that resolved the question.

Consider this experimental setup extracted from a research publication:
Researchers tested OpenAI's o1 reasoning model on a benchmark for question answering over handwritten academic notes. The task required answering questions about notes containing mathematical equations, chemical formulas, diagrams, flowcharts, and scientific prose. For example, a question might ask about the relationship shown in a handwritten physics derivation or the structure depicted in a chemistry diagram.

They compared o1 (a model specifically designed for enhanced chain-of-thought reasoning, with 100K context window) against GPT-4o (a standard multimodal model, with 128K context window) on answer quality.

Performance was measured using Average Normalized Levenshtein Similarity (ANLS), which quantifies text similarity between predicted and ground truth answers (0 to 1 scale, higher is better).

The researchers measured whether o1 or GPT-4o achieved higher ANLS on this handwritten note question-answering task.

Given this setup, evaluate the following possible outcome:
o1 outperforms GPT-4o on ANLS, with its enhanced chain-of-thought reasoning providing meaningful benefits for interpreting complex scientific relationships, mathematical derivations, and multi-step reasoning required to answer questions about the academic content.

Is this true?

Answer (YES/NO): NO